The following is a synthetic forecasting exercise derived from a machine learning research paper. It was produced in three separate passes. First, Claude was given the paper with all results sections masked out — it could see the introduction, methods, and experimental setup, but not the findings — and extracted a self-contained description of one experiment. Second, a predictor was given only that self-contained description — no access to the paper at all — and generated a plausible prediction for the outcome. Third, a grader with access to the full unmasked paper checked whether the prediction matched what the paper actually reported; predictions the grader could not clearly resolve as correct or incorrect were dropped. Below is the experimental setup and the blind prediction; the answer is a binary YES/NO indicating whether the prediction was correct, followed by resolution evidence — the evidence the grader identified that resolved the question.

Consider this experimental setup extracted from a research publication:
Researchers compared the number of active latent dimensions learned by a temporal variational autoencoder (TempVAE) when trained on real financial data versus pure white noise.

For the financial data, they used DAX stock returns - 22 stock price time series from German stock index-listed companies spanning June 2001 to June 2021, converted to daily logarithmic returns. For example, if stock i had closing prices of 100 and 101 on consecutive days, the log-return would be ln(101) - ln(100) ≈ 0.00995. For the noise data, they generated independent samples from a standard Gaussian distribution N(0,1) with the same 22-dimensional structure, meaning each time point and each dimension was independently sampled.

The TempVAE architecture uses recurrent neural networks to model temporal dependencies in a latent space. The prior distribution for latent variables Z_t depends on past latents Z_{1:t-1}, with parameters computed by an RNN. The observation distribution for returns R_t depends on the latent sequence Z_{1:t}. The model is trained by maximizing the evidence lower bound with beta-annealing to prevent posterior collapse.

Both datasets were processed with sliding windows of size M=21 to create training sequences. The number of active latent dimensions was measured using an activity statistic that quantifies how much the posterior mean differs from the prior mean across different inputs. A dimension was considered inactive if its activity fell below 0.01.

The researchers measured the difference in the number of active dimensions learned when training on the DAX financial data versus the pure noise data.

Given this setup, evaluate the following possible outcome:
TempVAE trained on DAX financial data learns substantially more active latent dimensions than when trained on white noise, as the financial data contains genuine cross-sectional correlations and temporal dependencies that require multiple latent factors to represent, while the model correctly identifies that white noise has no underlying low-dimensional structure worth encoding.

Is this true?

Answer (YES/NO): YES